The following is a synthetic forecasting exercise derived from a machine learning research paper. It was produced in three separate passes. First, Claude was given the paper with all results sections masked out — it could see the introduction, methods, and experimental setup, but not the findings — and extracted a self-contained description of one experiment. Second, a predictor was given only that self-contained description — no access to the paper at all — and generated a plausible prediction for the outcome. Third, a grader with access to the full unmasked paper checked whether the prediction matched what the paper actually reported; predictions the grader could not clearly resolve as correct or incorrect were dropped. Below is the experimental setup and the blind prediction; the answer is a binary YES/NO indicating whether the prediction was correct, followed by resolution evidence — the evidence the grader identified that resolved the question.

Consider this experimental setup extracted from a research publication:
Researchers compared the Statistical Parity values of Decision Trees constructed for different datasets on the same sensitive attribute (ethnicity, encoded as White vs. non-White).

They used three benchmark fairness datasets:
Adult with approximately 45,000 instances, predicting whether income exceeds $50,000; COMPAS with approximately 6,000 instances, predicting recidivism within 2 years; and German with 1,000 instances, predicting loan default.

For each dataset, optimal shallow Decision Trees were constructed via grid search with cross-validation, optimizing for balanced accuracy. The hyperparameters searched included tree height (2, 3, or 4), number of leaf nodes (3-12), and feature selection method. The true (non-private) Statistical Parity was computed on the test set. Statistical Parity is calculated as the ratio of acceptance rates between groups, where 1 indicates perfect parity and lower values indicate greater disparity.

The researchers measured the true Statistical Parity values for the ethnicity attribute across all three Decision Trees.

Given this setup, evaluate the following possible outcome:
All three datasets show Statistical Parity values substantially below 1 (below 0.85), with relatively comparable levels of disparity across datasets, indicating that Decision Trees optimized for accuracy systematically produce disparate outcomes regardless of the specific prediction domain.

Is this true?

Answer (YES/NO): NO